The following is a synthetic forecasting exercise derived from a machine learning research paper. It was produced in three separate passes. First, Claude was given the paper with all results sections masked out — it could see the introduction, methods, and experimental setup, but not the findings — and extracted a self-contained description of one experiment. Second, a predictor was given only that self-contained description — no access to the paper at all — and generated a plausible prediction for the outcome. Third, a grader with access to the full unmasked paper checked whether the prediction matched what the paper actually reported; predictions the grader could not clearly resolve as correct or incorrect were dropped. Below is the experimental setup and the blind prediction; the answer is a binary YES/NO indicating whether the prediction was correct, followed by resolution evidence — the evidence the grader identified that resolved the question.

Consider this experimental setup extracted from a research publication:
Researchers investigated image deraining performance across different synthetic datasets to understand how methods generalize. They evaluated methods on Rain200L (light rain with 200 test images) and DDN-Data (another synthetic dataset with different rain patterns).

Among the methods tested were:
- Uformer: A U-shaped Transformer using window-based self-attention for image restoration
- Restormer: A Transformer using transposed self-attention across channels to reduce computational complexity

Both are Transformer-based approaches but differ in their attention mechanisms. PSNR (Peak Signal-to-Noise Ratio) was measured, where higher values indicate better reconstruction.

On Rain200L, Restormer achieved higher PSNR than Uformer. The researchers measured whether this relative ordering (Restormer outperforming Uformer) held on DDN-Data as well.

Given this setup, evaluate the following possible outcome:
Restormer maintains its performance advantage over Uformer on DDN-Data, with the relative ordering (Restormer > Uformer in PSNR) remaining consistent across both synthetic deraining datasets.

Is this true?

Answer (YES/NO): YES